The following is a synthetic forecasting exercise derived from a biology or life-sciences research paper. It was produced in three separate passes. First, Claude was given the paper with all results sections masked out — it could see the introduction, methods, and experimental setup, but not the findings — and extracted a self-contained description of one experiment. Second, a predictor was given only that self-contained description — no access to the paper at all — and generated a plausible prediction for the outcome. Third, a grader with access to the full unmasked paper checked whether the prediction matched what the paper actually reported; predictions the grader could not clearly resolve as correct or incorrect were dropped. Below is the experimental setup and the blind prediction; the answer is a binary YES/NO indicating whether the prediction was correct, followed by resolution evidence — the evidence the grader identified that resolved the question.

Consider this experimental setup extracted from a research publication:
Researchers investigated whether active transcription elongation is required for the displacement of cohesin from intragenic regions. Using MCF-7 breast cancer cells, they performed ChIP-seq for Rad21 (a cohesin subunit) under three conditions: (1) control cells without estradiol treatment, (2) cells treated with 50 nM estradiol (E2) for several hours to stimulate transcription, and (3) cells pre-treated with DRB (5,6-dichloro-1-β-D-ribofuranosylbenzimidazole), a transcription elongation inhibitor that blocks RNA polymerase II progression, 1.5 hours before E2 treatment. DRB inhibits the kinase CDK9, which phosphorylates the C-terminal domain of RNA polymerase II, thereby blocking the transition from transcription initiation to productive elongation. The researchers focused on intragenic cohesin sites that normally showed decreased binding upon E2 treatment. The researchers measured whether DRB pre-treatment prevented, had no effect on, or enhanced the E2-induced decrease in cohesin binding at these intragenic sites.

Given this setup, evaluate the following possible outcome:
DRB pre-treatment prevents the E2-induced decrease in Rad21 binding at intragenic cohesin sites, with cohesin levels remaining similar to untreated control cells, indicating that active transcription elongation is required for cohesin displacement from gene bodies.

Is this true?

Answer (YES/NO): YES